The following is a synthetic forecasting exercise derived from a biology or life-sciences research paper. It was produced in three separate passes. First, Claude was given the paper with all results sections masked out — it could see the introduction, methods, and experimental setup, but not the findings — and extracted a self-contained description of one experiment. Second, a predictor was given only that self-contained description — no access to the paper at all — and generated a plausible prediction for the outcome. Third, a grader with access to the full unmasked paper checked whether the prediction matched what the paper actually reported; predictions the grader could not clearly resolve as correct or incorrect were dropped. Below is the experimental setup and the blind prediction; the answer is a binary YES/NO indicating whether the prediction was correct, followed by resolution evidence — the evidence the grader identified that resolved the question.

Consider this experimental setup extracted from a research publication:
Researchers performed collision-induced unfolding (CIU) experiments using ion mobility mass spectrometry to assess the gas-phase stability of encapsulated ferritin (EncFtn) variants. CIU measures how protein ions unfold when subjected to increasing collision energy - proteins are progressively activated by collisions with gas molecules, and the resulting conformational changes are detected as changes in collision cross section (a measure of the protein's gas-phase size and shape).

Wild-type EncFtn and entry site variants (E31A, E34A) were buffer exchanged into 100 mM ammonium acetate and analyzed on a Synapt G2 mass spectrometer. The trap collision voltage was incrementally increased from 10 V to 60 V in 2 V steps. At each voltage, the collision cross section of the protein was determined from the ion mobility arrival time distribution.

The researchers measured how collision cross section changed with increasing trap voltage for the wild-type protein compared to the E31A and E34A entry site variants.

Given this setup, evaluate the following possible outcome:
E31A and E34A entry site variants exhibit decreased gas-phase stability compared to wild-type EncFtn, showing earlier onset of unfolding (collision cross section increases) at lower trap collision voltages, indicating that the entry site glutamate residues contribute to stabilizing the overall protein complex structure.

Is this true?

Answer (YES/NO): NO